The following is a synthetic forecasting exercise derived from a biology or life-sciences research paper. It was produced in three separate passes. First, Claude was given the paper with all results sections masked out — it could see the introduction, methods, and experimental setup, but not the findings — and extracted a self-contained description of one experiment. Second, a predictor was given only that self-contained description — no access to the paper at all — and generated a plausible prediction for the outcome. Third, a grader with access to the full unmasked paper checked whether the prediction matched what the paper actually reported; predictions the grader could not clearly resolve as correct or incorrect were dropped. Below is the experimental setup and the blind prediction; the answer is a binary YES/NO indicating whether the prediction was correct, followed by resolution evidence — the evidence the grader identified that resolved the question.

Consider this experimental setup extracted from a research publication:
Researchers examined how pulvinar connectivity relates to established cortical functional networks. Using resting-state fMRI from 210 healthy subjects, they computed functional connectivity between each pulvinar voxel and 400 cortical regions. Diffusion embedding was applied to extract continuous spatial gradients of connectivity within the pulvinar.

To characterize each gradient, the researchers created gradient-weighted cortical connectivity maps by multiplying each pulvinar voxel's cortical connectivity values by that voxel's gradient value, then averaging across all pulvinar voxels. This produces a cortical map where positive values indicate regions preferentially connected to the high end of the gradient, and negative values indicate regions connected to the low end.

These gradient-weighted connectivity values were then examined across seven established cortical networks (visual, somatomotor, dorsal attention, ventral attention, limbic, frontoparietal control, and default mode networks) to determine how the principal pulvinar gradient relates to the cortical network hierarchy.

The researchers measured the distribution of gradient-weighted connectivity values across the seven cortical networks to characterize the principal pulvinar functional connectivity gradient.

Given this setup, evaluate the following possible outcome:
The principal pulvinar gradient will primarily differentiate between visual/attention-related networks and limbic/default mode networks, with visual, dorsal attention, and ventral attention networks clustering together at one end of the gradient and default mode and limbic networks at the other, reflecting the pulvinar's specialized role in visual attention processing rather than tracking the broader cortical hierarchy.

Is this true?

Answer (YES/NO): NO